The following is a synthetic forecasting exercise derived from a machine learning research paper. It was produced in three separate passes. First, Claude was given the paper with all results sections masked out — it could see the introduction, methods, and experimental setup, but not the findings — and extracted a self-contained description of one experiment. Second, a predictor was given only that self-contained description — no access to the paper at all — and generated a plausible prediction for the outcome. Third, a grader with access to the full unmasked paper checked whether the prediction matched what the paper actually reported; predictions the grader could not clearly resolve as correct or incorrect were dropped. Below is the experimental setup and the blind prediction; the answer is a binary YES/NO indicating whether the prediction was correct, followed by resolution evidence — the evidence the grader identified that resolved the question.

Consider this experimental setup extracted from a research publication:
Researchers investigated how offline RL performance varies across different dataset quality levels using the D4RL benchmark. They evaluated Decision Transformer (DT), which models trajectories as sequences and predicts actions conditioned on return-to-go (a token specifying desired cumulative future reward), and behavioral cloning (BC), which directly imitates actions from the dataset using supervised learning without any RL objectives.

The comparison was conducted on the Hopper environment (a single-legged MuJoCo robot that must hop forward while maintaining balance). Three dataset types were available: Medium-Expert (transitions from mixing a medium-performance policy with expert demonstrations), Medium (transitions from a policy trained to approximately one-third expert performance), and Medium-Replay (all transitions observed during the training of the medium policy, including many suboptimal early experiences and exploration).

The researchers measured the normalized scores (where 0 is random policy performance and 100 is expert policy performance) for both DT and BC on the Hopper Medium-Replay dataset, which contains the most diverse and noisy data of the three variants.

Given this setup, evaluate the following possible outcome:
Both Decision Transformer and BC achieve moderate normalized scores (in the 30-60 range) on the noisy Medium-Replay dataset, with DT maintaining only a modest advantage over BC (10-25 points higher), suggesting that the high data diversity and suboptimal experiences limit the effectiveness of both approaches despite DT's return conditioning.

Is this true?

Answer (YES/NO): NO